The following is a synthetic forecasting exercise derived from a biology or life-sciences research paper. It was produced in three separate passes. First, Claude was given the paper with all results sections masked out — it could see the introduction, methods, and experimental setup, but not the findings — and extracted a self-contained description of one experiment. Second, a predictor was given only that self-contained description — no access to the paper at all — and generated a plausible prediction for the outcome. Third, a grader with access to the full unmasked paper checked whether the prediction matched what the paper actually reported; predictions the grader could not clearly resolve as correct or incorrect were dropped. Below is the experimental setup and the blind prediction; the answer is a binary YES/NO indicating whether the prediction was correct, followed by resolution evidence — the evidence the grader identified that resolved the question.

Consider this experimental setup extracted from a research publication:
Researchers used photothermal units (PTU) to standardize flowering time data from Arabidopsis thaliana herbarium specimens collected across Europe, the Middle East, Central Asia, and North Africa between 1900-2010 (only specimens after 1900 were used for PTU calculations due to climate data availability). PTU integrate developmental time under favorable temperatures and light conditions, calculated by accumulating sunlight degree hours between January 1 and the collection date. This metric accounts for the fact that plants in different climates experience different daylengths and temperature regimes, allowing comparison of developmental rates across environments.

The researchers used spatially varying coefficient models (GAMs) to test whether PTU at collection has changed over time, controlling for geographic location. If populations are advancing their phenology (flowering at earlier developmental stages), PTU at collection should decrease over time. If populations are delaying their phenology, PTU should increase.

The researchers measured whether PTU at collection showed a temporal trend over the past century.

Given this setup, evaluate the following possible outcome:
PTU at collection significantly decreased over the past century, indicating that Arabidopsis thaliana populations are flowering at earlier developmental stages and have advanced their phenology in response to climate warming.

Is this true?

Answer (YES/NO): NO